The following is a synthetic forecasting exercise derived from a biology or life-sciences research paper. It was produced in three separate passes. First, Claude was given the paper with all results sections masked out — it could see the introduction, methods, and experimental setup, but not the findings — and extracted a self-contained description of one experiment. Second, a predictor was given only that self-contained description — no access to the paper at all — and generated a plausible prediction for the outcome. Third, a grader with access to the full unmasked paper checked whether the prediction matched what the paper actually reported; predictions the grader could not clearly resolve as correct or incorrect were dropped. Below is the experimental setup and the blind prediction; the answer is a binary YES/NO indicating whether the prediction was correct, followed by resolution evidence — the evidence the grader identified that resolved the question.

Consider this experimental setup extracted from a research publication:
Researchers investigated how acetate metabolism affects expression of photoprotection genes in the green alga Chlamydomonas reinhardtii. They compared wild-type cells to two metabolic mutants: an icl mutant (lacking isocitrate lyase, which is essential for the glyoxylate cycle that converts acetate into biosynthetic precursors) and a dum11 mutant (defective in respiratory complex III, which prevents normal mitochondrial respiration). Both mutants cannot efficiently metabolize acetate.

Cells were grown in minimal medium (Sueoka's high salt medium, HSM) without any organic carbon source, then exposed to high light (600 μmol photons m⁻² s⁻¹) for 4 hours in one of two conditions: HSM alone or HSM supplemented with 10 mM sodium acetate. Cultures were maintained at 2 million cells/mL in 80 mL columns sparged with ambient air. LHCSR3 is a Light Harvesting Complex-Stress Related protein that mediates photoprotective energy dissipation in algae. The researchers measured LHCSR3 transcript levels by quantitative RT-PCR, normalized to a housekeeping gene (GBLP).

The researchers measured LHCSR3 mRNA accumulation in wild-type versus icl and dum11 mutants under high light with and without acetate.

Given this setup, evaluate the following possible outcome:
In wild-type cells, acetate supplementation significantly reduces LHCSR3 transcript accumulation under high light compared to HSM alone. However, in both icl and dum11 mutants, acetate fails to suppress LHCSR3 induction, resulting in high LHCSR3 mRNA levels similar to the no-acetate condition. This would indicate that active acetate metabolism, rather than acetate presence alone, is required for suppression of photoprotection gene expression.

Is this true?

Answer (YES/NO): YES